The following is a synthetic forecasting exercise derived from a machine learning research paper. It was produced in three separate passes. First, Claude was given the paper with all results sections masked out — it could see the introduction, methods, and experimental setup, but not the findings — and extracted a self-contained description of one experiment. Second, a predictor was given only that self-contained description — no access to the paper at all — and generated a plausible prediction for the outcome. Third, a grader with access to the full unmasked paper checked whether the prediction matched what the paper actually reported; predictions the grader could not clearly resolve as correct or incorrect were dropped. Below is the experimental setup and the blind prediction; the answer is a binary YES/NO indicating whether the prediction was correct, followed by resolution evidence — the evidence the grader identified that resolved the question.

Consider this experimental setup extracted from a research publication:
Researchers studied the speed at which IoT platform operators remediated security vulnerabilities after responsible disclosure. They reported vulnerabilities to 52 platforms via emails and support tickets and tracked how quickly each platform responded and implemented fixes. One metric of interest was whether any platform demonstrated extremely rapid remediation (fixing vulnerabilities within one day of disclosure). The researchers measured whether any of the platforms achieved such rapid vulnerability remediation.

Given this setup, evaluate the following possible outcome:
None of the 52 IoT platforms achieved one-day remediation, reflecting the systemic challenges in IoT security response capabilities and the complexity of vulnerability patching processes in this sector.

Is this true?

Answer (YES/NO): NO